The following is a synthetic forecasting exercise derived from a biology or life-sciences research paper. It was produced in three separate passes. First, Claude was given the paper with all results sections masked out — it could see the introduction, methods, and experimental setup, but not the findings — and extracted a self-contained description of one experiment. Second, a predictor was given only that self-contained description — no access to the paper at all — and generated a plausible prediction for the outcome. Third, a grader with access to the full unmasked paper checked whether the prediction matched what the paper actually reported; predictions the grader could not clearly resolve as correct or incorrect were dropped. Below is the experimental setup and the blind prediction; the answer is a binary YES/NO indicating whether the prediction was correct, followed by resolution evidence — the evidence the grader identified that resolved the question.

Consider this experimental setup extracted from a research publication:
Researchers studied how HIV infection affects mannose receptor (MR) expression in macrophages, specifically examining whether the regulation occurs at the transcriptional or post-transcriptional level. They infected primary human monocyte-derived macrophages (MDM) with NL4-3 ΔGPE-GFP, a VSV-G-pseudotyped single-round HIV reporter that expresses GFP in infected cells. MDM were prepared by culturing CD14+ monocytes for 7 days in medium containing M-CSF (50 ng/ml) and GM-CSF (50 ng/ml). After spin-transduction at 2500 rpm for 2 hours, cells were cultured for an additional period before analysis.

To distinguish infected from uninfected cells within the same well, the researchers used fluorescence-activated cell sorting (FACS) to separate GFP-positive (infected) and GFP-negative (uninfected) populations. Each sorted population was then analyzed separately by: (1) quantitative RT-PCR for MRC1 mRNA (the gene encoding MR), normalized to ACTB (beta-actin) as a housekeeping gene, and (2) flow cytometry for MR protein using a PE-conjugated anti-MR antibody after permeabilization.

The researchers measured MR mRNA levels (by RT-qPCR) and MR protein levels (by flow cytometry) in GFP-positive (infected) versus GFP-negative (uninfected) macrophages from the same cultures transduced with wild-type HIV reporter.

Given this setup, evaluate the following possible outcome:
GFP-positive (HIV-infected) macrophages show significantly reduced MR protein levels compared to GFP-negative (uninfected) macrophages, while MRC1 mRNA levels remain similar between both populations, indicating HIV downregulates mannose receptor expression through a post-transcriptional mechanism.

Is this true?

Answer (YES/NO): NO